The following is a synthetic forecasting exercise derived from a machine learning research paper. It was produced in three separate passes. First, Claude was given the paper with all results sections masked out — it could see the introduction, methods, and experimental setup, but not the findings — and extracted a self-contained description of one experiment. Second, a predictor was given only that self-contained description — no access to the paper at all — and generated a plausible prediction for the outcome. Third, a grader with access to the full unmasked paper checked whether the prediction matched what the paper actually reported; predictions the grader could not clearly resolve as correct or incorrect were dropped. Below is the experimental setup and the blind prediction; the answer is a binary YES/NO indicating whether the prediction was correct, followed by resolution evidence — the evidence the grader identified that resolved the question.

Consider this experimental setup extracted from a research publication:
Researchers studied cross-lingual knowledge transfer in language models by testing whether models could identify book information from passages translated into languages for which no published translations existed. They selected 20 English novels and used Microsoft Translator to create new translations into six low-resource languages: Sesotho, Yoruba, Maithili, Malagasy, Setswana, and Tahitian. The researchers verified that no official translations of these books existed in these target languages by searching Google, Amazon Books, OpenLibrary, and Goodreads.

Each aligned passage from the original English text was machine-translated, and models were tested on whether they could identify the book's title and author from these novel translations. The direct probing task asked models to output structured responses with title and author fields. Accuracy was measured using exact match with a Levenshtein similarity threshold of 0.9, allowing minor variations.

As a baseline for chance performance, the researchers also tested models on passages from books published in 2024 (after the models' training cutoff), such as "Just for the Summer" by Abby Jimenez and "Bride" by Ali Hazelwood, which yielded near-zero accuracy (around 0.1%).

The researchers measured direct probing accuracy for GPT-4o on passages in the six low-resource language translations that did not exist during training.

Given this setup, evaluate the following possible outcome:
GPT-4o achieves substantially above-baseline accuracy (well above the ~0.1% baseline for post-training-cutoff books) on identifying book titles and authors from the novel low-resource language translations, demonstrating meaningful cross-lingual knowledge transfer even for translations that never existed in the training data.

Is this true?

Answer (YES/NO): YES